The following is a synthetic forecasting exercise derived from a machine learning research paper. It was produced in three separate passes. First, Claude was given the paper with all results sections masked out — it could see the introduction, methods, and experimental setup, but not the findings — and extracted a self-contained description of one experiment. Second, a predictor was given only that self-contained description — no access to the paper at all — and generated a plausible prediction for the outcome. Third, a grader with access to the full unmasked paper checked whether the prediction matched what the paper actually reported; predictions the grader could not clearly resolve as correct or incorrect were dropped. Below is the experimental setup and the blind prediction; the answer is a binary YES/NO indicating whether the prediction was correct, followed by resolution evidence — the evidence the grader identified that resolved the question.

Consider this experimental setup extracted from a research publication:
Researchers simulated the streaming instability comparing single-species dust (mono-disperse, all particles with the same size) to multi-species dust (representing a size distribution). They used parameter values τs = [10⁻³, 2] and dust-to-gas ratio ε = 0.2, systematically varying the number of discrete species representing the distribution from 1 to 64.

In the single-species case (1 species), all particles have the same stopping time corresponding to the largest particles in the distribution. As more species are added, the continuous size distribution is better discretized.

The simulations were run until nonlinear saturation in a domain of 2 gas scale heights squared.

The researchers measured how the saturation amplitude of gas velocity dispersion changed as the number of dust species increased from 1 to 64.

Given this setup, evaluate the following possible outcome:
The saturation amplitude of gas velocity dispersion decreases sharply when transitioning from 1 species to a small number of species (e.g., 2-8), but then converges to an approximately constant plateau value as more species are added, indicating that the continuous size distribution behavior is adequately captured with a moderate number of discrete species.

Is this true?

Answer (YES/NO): NO